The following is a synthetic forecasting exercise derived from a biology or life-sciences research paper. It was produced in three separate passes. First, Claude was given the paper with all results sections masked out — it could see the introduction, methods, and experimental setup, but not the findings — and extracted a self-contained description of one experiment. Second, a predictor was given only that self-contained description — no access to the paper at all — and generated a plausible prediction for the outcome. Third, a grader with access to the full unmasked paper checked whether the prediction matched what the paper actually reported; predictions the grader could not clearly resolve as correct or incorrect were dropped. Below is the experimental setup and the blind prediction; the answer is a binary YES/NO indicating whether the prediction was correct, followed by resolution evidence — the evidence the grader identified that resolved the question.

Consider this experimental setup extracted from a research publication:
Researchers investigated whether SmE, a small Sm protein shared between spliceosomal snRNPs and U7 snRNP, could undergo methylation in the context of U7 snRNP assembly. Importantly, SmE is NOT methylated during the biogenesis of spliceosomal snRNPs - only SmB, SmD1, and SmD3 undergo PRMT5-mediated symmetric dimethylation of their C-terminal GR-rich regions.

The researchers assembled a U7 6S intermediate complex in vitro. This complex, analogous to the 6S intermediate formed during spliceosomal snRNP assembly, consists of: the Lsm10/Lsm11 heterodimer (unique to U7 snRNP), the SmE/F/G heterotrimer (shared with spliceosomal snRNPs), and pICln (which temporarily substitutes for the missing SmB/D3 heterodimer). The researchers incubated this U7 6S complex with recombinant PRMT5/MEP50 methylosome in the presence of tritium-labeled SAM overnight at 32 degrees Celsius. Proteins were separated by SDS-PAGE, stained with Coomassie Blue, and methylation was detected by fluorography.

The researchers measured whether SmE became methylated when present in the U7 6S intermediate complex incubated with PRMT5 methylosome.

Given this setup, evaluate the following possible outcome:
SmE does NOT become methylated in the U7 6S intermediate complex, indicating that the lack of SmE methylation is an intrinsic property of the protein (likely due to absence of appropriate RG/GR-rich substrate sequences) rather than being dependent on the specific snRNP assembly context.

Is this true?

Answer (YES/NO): NO